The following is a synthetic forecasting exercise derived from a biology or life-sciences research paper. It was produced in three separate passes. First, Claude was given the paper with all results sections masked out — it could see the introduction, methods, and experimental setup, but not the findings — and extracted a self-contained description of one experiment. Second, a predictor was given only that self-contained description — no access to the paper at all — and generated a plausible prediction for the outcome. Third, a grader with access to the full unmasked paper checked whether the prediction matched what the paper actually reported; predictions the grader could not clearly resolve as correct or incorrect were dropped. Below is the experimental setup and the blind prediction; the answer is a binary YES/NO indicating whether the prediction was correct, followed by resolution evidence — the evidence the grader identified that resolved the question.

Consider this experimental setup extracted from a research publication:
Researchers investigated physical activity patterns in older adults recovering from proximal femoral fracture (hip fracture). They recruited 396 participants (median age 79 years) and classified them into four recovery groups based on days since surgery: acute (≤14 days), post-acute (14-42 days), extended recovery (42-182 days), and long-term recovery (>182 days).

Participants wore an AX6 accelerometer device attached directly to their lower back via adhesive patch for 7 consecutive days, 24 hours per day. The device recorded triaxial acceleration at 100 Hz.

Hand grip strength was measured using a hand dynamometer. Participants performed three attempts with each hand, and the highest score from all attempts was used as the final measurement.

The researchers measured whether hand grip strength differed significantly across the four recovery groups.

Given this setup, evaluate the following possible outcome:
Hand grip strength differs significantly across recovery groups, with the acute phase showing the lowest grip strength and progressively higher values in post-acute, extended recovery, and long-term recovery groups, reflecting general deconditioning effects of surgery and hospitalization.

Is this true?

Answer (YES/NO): NO